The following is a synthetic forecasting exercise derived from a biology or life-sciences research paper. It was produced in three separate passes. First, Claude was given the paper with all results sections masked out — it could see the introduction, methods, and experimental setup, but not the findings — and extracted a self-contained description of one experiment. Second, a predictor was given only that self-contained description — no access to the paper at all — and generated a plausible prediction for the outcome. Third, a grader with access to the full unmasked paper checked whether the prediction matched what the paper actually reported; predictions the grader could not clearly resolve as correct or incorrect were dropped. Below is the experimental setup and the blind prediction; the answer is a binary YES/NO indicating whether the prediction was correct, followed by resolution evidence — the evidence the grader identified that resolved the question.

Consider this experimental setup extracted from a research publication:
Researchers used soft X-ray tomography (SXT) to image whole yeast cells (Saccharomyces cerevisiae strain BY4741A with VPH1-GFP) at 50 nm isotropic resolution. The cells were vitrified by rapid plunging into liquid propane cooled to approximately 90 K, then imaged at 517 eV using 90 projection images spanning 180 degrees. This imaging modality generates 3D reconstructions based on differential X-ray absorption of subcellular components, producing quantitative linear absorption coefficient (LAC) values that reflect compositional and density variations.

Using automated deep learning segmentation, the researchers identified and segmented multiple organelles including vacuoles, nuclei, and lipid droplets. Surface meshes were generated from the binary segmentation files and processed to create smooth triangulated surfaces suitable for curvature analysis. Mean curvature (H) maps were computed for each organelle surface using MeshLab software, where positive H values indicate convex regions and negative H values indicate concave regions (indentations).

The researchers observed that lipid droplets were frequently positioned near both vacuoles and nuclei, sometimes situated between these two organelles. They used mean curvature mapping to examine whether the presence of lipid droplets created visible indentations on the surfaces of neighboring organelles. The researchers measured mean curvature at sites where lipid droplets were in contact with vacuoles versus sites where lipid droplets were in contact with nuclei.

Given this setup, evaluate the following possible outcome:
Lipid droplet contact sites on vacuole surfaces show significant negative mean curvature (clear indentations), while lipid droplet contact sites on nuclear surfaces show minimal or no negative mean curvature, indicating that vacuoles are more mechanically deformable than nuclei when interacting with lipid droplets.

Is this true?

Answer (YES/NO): YES